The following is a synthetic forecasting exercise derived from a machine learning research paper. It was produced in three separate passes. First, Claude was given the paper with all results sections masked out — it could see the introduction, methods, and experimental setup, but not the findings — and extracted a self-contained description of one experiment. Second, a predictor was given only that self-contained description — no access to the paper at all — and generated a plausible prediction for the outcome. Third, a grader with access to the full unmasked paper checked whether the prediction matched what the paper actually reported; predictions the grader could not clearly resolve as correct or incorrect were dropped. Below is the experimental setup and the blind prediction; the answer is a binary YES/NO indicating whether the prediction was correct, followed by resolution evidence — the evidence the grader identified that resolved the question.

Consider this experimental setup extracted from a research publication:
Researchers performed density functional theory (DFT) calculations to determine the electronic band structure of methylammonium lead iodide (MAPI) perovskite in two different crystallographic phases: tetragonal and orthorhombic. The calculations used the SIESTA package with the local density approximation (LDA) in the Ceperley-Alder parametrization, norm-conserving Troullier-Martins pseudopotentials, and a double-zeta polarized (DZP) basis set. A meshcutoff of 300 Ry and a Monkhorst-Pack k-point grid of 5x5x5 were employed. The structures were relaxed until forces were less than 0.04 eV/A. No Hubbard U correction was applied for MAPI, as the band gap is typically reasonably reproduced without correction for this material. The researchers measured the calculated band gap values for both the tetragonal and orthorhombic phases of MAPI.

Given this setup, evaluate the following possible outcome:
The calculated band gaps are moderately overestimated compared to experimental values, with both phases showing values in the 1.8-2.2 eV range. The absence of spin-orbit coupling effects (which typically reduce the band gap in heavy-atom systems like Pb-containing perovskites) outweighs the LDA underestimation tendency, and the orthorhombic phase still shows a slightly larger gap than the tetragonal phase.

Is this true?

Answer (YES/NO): NO